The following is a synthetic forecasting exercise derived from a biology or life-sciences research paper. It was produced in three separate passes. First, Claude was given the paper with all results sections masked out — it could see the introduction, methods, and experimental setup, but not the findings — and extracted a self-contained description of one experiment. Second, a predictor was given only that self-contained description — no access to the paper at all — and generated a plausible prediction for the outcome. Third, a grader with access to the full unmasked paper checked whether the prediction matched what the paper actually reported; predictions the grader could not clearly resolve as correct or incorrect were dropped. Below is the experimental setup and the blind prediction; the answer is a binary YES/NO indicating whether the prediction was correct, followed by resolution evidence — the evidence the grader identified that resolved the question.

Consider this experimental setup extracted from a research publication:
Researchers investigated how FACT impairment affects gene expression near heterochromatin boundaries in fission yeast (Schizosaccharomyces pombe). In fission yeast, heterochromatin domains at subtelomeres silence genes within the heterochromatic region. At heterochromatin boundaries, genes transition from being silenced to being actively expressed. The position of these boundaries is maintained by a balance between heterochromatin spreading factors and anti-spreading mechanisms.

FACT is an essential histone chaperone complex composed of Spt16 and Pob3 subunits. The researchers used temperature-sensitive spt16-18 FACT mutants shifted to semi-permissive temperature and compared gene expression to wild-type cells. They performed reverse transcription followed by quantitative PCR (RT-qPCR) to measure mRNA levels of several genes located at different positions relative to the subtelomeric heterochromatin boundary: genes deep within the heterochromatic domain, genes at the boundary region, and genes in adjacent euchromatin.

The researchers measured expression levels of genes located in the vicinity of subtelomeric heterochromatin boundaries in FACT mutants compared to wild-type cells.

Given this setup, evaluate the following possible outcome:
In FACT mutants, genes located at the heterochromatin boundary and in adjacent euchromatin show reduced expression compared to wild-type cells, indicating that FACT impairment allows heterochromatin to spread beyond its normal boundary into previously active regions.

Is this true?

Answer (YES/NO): NO